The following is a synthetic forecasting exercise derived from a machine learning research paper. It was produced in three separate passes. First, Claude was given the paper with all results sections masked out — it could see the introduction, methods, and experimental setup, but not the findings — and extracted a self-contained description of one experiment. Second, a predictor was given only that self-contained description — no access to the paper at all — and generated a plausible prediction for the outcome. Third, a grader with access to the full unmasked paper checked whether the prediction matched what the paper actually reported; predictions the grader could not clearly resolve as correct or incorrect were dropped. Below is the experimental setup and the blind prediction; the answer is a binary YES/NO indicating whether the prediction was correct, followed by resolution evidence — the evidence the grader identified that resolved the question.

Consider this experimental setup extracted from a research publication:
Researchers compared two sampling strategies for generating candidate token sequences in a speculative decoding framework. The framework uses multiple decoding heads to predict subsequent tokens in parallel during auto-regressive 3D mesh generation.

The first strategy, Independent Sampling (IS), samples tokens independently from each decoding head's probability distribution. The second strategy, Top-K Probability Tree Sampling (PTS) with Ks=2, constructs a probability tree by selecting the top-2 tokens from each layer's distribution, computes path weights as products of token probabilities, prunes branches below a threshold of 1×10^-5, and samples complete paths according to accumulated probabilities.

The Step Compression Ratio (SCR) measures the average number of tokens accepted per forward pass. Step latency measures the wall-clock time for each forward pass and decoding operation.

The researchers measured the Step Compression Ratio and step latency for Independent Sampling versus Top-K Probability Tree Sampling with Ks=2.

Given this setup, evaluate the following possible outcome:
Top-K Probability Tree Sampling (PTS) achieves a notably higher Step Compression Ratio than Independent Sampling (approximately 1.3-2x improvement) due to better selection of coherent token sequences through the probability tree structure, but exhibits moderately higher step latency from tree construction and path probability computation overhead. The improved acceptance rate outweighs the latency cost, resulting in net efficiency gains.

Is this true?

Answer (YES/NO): NO